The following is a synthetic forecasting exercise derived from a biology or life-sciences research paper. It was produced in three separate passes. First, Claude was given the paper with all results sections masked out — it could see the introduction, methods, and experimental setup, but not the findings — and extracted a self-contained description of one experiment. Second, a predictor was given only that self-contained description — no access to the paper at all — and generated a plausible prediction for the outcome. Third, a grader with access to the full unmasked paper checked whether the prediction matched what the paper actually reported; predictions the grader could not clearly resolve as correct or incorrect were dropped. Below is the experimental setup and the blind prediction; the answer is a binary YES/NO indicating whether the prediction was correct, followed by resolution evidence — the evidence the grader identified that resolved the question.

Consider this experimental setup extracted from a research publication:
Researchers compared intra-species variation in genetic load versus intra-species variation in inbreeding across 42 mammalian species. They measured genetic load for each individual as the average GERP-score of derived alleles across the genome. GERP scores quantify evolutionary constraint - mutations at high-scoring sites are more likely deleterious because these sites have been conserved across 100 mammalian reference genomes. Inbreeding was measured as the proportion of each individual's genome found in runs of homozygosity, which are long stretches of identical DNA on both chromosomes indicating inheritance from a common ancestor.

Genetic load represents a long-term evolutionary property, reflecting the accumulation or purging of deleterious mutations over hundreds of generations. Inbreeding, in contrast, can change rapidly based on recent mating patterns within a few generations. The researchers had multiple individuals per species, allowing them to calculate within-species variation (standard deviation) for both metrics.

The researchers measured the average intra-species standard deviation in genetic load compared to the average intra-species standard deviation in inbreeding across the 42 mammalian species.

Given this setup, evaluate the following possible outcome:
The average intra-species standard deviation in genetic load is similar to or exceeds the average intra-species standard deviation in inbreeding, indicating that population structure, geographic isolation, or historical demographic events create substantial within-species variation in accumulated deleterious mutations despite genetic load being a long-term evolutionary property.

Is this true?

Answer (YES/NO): NO